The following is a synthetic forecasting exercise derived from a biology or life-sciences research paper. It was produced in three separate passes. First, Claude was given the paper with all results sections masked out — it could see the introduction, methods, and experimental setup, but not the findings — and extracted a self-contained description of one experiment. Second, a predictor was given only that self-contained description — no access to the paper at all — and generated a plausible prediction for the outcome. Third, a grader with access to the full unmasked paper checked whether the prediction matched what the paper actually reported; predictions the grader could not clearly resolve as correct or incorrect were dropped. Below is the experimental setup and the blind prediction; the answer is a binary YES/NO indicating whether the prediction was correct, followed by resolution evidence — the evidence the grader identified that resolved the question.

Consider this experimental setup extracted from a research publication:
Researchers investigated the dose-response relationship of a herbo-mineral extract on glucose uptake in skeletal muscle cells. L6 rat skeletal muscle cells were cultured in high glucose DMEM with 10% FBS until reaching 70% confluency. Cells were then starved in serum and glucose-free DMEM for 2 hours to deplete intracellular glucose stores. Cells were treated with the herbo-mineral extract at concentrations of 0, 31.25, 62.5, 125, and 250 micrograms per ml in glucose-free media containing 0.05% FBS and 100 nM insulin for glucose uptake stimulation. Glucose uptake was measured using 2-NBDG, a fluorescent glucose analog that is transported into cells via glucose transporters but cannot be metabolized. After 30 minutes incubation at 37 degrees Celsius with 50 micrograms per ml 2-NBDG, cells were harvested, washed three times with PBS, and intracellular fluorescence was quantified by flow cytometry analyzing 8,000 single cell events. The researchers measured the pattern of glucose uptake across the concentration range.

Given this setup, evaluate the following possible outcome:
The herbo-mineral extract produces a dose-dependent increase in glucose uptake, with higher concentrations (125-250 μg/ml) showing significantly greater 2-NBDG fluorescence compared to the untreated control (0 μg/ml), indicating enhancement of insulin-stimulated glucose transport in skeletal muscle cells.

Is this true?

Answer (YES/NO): YES